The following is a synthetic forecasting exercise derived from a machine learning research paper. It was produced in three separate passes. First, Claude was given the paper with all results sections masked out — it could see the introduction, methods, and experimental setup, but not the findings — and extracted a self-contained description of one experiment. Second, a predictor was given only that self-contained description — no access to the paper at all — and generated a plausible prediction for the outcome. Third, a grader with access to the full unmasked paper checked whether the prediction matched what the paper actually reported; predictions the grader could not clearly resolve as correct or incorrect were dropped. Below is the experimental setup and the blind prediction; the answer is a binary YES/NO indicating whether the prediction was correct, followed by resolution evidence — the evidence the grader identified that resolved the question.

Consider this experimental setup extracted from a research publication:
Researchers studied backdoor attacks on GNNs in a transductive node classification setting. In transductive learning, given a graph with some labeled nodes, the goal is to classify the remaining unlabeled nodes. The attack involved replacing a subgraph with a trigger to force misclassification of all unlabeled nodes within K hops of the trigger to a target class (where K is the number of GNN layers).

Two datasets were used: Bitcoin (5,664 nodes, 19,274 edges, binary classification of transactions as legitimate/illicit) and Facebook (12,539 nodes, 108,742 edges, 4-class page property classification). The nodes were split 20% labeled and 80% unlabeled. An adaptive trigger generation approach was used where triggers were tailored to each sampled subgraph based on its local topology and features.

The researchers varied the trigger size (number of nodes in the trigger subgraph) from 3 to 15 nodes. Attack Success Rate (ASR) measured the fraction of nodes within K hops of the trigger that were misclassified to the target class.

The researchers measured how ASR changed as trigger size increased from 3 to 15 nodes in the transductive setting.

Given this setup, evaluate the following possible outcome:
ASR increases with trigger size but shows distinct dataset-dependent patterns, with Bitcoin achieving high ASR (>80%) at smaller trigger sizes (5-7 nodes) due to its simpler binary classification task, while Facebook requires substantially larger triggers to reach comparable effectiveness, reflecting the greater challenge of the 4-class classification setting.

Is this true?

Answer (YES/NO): NO